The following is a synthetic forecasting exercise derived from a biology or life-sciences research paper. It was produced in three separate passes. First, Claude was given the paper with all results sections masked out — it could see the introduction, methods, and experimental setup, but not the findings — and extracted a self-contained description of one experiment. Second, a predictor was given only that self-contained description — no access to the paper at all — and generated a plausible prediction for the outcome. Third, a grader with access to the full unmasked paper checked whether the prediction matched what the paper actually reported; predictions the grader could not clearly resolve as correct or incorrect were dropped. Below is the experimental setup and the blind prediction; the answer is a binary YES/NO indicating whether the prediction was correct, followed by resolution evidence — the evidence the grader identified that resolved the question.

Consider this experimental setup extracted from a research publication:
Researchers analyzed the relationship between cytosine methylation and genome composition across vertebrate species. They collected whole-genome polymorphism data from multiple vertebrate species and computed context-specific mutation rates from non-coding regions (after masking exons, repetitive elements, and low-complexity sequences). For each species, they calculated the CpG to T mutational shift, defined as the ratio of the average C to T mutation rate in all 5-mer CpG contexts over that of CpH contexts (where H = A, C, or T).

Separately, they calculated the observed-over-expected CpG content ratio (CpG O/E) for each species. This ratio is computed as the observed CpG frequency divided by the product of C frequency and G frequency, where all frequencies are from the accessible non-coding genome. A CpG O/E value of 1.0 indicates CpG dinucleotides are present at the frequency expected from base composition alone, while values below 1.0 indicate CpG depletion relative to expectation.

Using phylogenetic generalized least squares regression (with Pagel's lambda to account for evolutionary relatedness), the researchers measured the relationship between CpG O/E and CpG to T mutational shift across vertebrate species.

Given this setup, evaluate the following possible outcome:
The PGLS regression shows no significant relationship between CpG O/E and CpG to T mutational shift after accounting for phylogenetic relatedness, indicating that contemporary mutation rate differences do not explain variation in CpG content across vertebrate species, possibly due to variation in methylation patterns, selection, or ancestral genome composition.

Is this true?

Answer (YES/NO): NO